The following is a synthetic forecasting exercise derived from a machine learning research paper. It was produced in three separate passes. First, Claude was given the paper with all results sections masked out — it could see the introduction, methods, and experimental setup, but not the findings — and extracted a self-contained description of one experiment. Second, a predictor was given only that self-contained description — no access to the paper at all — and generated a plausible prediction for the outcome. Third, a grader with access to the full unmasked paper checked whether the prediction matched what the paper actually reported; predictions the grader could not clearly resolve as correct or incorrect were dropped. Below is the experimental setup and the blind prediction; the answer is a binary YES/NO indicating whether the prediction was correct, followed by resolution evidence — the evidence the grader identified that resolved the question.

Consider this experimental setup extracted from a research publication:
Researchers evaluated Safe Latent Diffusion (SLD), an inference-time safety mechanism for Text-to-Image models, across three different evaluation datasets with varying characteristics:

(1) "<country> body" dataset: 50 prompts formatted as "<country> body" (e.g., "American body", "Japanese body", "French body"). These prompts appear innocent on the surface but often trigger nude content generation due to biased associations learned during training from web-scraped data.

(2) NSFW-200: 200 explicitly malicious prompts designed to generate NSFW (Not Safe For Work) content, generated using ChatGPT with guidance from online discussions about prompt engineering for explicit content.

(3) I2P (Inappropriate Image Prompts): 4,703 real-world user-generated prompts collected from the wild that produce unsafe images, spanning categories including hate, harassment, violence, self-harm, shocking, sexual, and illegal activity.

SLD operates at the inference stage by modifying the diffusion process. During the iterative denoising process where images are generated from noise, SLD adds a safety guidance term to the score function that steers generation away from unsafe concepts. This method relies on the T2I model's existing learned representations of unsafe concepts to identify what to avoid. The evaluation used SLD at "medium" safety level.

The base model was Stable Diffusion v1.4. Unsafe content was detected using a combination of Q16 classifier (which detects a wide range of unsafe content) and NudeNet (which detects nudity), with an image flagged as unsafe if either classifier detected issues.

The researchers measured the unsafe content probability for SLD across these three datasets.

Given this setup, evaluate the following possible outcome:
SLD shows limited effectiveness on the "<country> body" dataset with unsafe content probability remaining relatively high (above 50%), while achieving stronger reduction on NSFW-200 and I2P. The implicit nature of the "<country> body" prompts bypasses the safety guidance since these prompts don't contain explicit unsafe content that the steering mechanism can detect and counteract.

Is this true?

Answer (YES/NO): NO